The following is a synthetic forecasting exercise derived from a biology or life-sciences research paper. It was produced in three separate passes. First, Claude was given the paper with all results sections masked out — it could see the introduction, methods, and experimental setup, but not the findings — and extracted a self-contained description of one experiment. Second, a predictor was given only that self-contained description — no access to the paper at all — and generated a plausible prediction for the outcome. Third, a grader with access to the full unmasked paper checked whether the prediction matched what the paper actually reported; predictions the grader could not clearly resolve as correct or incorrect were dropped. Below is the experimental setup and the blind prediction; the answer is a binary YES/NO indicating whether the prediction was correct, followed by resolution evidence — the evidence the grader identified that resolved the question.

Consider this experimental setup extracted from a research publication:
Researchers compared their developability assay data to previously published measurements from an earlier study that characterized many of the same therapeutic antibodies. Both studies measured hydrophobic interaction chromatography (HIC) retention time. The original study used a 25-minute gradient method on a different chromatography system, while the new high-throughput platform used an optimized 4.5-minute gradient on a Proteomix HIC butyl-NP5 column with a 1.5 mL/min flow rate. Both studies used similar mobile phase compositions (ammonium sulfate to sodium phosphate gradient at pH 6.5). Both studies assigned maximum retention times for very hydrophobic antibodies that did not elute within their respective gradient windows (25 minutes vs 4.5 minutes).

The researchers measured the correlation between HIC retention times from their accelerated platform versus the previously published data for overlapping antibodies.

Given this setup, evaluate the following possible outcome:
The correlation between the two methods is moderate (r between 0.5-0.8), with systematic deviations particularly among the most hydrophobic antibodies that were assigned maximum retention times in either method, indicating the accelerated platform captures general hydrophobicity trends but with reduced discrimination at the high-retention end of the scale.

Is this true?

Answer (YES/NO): NO